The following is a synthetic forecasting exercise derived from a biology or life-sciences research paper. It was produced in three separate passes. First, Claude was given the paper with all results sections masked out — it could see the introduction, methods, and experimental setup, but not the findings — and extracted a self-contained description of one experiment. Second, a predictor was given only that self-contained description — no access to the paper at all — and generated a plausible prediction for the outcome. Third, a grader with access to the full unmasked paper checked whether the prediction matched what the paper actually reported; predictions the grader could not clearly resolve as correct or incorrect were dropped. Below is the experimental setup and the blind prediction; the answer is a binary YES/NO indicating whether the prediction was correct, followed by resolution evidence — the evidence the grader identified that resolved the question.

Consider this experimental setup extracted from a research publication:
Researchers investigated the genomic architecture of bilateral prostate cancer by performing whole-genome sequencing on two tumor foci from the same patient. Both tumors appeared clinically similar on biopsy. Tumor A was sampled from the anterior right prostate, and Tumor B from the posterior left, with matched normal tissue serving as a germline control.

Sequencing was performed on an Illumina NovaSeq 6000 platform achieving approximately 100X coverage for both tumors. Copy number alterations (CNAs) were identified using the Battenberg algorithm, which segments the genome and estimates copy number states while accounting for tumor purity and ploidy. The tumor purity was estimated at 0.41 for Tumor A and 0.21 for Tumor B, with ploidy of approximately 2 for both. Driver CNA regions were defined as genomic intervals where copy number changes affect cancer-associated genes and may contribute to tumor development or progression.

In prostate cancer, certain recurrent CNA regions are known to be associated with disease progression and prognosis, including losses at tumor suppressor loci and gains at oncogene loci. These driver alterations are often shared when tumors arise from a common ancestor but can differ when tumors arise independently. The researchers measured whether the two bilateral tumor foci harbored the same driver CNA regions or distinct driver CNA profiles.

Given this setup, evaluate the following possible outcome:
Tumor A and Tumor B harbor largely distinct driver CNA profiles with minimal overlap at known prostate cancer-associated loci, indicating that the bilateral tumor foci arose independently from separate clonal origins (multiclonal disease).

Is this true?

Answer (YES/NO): YES